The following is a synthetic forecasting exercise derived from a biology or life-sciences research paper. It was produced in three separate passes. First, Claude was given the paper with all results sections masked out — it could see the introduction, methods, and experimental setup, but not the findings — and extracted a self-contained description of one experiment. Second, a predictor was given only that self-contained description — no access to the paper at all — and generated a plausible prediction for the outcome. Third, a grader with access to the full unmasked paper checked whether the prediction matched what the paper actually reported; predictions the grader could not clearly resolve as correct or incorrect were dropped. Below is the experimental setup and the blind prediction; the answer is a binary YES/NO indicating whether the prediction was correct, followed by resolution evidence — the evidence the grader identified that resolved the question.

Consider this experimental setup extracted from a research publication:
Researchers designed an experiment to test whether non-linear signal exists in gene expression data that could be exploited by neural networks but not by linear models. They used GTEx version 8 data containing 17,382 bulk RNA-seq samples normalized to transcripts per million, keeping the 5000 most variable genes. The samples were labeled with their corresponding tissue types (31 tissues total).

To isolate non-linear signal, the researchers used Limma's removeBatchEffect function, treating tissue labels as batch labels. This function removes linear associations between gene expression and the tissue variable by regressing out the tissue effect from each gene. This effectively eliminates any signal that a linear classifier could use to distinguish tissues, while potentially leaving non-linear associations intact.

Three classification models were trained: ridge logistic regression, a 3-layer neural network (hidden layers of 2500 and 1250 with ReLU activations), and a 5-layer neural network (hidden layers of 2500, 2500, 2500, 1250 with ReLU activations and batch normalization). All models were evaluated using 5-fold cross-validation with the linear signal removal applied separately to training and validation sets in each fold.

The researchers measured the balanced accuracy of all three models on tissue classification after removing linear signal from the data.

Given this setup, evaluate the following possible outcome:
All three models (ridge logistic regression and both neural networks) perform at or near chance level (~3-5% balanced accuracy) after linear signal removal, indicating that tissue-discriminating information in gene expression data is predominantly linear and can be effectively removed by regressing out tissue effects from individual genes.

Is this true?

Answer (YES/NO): NO